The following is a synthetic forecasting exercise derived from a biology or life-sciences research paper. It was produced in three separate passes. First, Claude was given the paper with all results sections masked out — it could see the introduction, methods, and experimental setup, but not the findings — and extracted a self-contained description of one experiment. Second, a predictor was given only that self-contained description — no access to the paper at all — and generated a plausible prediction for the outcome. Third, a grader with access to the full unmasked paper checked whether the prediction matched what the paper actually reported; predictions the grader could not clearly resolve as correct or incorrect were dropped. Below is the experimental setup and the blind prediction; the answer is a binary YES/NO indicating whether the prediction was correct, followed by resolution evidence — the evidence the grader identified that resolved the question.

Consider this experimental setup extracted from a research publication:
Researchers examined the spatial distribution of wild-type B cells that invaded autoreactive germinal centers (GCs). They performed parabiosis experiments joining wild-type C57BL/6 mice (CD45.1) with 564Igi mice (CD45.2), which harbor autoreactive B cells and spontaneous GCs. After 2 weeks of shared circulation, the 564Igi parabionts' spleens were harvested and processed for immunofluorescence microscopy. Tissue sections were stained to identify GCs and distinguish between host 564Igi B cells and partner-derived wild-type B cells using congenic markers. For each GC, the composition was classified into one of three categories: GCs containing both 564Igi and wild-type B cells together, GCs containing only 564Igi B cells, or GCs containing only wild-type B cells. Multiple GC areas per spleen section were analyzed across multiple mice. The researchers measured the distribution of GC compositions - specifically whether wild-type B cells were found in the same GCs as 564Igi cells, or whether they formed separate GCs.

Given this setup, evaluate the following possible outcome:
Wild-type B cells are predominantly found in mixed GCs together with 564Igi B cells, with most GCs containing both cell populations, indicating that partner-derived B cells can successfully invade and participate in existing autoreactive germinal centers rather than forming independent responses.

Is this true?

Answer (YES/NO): YES